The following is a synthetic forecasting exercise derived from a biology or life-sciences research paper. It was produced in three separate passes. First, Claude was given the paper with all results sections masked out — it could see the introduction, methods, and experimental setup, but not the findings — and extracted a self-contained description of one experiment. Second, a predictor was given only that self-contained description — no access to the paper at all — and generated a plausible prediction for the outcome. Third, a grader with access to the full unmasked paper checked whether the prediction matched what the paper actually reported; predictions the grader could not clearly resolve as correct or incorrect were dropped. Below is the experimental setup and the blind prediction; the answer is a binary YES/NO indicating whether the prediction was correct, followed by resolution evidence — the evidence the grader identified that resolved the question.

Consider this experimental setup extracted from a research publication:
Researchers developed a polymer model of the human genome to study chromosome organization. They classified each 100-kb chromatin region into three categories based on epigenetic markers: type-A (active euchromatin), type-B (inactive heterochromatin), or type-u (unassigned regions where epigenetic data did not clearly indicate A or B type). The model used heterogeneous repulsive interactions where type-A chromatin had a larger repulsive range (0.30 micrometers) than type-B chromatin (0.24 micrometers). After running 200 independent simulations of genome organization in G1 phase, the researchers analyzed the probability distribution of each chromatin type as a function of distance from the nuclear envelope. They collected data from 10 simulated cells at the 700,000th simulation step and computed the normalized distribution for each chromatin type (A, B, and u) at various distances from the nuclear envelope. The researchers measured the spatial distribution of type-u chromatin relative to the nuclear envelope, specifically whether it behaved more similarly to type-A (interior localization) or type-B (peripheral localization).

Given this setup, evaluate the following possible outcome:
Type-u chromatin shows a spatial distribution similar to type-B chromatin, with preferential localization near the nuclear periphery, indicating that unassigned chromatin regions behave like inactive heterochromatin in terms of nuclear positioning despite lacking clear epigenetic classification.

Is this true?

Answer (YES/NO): NO